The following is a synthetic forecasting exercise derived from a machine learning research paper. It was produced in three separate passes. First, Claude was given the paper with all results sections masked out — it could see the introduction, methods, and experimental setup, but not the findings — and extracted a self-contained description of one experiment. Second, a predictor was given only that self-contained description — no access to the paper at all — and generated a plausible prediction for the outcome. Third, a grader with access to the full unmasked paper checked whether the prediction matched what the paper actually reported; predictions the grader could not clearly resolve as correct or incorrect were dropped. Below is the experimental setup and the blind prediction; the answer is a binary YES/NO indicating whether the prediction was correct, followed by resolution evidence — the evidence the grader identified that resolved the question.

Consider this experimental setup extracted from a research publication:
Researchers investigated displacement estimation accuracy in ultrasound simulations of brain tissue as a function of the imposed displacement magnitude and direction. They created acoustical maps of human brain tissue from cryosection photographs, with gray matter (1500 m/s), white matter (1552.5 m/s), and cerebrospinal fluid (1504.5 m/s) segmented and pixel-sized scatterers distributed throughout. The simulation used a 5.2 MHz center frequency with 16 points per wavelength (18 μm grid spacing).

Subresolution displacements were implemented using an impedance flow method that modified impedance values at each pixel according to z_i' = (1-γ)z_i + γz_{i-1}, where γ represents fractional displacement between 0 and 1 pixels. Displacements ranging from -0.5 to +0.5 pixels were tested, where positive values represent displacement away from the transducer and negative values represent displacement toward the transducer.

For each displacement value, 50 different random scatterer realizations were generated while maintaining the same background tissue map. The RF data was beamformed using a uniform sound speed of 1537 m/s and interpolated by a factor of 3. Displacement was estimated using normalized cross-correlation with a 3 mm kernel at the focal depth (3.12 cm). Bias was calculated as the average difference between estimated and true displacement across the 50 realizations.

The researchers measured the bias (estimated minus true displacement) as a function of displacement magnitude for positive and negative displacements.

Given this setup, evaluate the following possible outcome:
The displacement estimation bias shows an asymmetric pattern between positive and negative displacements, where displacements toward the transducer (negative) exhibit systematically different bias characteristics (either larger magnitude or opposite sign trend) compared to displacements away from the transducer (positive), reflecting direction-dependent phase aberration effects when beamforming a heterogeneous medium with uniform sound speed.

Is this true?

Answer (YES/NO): NO